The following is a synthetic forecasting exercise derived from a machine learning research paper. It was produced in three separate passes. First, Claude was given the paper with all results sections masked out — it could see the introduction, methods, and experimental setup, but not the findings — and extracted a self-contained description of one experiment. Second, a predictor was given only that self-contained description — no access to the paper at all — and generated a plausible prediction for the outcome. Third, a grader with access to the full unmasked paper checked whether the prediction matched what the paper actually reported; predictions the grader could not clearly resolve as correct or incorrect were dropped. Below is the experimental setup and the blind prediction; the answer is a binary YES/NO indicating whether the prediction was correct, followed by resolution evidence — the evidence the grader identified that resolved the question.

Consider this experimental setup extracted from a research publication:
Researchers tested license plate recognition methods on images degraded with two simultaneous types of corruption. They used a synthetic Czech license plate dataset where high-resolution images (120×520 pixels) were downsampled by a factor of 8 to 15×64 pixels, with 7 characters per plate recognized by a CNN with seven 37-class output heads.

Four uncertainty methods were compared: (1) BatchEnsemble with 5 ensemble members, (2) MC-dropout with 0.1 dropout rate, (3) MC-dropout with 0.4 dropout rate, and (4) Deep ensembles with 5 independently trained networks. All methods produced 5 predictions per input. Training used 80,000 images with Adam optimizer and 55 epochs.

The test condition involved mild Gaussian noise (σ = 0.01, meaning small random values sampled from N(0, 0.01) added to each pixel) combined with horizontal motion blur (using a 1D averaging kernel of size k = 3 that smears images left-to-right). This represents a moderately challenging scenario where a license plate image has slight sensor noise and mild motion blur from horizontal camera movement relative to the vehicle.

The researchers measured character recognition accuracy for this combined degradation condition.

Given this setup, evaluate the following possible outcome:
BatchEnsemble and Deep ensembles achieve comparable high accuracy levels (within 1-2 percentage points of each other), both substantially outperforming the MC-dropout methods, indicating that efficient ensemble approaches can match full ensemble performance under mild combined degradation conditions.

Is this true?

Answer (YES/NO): NO